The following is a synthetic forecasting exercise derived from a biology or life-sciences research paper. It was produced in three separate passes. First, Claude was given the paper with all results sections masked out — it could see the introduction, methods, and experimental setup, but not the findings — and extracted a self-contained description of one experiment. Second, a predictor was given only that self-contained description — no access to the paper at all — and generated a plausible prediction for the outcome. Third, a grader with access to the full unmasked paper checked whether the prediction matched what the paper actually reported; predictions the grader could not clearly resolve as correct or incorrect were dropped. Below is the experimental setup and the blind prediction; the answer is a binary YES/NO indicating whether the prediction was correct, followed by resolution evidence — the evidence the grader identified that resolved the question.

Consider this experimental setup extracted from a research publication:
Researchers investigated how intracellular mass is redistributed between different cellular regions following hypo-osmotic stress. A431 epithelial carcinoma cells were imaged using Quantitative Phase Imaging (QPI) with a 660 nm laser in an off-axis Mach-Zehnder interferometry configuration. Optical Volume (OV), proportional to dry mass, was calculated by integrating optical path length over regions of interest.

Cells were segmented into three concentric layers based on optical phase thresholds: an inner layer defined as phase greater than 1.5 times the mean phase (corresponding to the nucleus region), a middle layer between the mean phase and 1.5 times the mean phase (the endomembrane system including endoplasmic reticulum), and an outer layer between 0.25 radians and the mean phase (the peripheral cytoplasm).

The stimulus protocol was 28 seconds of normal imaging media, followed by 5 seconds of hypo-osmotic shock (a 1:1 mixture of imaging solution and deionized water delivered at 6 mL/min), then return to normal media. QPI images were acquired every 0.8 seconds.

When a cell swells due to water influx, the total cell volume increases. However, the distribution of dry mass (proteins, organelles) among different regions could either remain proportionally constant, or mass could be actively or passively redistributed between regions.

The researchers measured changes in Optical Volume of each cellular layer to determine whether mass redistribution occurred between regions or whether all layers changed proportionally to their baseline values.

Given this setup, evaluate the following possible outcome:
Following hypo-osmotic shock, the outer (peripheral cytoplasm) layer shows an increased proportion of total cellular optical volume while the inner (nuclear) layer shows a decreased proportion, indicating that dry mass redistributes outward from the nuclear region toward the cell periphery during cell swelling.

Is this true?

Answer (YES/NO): YES